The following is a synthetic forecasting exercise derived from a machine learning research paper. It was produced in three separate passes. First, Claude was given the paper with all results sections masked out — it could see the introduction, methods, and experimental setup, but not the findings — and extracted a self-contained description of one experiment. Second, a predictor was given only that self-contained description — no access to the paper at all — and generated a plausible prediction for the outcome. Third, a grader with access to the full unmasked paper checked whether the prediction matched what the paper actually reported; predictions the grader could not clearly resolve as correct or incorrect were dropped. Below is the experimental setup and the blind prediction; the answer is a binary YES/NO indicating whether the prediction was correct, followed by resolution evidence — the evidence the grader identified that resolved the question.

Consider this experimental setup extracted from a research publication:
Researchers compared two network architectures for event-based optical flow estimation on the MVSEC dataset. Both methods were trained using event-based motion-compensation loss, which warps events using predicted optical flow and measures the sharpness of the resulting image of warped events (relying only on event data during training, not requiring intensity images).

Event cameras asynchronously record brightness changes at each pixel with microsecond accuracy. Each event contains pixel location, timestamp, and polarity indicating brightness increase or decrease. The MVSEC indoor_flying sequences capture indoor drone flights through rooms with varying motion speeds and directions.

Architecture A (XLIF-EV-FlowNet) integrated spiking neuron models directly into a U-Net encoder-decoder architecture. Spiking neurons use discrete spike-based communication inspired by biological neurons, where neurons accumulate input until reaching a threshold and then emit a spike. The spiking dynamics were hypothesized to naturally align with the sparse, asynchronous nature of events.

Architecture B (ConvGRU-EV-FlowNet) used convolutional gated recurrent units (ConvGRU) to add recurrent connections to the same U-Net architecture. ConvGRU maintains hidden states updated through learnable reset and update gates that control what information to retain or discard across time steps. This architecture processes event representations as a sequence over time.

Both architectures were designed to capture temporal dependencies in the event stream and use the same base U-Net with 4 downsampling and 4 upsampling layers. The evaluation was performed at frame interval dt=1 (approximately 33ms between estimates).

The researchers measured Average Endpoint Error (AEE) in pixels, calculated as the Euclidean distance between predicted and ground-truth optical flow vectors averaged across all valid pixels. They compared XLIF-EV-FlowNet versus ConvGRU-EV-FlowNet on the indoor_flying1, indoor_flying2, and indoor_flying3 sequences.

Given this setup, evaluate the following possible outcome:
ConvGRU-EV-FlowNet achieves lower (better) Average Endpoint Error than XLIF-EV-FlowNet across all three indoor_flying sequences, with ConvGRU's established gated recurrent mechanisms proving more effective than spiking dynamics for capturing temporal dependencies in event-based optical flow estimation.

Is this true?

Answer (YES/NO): YES